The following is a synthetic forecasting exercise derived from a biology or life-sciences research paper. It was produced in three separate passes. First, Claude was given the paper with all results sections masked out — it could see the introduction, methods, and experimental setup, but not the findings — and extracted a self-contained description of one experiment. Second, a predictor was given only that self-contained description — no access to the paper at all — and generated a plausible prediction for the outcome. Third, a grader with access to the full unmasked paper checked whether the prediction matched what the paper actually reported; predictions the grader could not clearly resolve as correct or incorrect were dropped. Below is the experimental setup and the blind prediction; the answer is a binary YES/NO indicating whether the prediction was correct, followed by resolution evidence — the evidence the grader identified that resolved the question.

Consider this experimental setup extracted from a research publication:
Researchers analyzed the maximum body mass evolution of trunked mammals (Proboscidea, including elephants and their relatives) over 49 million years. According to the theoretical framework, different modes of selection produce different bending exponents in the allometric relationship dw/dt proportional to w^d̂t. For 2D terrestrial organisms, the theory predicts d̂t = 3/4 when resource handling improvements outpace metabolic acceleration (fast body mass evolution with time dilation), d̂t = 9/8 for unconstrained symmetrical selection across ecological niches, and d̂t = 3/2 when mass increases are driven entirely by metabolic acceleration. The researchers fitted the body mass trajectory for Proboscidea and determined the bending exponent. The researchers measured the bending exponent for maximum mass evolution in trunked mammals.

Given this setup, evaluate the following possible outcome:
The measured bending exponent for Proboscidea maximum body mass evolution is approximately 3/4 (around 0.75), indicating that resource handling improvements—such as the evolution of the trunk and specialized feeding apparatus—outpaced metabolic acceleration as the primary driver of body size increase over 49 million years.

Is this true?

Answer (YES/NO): YES